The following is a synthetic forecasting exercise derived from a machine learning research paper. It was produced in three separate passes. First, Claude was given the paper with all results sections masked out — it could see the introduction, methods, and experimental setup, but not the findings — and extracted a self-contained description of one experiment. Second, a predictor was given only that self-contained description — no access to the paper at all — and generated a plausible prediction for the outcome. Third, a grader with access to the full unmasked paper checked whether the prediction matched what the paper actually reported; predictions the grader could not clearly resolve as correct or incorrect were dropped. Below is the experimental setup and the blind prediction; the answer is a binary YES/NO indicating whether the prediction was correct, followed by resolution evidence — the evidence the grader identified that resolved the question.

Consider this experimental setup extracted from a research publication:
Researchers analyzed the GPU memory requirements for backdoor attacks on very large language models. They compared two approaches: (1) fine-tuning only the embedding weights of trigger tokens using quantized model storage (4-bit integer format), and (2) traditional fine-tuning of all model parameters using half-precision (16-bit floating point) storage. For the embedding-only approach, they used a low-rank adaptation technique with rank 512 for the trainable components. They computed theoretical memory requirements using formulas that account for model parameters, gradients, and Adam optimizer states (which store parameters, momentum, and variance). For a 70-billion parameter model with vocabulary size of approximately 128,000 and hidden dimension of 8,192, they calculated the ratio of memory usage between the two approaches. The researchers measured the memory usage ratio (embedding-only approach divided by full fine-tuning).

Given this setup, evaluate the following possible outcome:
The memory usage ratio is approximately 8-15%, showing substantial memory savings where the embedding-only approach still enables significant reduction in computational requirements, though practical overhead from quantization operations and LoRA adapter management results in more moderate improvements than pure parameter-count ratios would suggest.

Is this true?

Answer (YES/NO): NO